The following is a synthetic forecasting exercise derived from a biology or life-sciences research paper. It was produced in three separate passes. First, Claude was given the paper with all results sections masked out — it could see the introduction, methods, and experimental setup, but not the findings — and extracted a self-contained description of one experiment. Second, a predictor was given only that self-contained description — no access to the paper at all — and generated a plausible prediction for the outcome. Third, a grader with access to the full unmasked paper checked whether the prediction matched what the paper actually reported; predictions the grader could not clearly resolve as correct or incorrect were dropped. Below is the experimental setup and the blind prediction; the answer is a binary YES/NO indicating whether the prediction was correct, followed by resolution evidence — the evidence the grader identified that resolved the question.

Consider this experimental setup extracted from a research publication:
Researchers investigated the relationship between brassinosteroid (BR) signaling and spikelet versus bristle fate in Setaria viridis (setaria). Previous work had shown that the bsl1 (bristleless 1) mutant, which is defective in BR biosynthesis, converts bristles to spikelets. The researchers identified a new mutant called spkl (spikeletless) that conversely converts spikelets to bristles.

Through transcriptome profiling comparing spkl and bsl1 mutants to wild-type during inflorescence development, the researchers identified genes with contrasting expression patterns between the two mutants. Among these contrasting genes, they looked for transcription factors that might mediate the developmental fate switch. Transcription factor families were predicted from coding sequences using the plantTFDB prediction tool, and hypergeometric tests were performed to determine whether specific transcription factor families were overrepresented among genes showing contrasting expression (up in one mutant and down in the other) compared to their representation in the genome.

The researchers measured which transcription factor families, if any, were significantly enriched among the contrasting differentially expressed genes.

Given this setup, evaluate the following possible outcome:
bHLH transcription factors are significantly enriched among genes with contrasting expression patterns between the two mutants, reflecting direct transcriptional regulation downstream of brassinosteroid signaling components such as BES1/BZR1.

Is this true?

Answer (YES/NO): YES